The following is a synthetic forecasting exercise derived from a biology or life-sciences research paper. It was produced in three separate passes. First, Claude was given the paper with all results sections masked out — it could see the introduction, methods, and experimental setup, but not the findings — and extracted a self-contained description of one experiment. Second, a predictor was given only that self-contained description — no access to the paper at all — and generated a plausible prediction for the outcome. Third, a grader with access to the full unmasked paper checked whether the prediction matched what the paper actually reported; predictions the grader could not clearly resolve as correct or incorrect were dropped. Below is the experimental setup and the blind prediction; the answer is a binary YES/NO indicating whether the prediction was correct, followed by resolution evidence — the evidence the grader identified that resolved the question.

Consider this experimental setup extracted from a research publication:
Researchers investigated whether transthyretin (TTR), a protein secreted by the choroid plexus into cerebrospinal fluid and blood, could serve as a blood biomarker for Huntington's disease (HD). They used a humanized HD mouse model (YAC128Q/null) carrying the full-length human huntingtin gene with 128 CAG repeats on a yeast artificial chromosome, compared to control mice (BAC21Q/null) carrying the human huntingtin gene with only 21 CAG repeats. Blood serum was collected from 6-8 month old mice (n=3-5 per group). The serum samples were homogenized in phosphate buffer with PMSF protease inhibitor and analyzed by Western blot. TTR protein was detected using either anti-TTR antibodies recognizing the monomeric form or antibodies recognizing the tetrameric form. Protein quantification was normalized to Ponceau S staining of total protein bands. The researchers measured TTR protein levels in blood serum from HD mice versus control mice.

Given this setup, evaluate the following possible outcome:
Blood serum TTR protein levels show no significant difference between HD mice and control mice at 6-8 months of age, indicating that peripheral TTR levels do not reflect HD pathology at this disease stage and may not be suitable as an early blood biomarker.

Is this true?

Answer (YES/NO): NO